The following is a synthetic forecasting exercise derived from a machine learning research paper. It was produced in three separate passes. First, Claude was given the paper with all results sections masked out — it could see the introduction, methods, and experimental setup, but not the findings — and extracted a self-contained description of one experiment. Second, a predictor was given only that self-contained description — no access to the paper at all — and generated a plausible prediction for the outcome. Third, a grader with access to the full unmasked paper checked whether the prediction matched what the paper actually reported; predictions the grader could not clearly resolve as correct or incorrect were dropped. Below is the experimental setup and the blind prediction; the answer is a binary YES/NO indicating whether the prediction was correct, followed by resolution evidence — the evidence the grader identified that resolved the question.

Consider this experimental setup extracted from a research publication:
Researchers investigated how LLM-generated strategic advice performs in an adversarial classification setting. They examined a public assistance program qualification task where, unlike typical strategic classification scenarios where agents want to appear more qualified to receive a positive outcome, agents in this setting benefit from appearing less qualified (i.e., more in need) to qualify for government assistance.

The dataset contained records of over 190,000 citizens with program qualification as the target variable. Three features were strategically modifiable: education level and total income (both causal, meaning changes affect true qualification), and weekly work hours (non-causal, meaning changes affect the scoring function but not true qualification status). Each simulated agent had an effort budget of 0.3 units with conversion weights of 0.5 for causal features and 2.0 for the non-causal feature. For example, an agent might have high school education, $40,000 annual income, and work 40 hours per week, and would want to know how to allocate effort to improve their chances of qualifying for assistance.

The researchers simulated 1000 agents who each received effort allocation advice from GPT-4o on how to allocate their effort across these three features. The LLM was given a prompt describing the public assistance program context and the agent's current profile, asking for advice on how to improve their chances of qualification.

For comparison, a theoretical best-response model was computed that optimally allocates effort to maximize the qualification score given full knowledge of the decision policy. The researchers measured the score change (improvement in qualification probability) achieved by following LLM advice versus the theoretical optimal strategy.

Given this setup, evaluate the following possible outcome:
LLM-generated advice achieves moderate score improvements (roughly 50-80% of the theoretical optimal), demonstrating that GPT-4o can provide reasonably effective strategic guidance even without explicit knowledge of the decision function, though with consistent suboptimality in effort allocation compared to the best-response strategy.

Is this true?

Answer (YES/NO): NO